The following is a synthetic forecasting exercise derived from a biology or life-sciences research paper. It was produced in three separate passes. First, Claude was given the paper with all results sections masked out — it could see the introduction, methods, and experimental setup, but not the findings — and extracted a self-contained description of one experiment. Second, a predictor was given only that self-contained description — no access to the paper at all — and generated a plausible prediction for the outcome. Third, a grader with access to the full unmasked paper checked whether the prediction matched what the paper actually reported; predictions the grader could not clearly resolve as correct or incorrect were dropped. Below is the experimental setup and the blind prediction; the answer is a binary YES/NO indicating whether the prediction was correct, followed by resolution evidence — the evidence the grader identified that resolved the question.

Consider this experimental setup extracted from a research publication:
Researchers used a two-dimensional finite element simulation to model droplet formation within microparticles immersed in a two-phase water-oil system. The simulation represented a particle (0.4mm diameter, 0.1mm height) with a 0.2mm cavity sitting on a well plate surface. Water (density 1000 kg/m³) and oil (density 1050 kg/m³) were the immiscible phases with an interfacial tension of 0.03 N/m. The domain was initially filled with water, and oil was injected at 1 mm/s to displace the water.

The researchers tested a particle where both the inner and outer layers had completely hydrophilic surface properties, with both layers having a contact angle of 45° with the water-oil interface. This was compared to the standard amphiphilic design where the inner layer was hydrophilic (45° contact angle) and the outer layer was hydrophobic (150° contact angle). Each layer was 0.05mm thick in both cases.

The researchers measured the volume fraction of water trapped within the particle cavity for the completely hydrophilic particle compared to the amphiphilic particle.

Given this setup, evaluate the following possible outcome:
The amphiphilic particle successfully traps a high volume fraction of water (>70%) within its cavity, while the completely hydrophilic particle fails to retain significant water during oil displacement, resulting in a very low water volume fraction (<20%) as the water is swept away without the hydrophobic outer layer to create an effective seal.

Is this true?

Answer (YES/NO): NO